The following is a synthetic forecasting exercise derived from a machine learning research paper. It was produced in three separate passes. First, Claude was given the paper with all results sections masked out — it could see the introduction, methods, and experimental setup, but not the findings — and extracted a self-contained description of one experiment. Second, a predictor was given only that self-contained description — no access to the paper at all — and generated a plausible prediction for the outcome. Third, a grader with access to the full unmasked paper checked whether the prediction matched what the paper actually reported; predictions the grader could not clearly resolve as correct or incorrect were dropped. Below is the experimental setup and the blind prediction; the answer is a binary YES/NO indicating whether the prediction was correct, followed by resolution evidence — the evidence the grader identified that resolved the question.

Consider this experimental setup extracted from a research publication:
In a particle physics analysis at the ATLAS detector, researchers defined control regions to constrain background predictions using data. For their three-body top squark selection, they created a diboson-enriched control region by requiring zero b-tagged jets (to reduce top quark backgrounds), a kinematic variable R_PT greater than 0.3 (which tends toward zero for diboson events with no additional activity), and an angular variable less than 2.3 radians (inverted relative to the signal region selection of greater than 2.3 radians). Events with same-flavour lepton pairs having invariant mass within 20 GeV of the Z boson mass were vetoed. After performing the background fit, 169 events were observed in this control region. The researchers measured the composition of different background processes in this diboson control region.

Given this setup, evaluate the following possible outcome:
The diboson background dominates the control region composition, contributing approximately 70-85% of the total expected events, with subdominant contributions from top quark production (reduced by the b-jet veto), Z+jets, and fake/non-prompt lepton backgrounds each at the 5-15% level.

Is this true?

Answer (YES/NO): NO